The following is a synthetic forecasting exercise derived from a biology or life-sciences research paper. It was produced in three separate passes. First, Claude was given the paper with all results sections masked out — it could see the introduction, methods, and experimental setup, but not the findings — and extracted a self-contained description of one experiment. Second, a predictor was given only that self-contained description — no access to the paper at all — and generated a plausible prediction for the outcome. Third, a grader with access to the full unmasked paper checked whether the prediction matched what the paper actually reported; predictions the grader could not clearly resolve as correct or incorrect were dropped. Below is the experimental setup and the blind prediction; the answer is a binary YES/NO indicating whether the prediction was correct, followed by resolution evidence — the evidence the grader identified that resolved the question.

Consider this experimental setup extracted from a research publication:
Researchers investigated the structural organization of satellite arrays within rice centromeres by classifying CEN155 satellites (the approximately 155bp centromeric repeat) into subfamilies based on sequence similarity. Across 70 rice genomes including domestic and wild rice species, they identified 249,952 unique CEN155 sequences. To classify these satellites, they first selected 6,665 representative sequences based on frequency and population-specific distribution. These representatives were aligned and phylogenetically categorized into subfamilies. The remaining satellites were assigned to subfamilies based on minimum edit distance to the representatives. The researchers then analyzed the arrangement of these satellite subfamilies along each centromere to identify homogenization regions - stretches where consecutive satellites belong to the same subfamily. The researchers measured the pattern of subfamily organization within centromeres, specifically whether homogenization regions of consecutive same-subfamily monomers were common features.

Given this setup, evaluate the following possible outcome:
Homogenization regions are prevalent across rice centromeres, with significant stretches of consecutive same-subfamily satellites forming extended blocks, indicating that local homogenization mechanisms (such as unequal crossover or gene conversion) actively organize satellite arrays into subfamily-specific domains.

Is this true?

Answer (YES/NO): YES